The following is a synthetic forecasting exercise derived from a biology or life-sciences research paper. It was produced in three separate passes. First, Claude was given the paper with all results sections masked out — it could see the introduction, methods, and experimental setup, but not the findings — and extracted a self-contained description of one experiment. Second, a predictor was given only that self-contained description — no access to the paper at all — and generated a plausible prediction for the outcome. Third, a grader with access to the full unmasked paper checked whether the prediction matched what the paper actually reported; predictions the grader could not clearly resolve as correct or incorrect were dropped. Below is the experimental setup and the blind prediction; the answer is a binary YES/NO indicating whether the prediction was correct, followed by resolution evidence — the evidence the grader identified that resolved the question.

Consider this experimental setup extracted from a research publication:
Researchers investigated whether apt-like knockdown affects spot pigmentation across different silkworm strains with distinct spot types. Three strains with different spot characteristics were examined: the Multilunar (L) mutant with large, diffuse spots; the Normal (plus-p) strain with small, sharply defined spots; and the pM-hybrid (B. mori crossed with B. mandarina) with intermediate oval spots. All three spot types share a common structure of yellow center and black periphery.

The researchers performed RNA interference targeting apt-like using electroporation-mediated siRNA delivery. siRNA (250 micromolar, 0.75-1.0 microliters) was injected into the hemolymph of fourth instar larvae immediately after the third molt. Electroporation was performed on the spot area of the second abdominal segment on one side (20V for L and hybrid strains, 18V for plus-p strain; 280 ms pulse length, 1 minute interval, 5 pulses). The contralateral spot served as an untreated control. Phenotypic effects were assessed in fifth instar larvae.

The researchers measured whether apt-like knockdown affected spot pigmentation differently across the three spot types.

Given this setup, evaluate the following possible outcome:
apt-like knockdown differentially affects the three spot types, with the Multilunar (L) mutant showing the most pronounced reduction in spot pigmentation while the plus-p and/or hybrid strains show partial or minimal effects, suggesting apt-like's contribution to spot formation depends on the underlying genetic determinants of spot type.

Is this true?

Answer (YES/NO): NO